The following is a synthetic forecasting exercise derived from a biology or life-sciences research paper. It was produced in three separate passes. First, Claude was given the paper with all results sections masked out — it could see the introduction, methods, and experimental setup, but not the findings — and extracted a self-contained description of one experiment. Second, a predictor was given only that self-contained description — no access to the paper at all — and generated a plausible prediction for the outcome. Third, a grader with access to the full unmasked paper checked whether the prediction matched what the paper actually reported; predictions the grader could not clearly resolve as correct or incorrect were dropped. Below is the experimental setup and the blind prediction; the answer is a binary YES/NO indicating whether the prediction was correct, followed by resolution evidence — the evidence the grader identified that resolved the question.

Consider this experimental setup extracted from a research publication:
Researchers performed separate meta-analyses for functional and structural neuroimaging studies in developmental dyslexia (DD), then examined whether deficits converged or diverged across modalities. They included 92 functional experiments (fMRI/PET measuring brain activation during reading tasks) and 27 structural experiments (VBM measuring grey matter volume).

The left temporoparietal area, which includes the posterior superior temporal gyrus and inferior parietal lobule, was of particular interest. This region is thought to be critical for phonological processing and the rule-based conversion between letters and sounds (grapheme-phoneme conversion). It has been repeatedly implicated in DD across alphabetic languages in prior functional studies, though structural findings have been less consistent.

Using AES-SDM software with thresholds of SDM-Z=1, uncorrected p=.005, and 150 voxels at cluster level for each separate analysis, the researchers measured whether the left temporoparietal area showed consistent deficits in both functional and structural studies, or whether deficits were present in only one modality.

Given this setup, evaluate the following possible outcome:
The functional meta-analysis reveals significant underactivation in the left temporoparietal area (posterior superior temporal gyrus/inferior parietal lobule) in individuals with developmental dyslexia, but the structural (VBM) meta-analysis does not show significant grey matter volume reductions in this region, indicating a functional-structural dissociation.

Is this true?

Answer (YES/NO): NO